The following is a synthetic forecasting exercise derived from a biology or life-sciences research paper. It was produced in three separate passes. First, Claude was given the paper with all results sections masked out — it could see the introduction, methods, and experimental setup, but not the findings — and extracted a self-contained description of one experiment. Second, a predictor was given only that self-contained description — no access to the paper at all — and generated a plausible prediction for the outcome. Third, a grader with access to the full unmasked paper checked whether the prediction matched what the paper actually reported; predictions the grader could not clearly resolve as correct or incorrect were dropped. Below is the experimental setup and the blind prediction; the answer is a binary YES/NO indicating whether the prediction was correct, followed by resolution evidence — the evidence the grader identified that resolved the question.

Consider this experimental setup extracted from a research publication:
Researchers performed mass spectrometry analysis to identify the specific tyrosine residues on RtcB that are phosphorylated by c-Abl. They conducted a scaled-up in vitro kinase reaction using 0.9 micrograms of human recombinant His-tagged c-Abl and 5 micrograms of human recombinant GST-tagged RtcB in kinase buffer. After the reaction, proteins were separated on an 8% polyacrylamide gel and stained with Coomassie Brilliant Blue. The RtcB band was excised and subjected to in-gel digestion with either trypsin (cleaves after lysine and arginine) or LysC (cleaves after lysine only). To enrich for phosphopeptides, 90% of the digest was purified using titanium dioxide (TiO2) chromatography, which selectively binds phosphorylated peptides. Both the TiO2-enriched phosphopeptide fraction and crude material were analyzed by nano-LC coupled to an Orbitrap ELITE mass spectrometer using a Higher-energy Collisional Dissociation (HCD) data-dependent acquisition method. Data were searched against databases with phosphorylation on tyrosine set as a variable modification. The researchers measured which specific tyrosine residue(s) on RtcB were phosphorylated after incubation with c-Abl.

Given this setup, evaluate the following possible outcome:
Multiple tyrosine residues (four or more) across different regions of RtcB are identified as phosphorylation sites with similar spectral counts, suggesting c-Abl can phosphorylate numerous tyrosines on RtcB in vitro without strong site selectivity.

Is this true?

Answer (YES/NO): NO